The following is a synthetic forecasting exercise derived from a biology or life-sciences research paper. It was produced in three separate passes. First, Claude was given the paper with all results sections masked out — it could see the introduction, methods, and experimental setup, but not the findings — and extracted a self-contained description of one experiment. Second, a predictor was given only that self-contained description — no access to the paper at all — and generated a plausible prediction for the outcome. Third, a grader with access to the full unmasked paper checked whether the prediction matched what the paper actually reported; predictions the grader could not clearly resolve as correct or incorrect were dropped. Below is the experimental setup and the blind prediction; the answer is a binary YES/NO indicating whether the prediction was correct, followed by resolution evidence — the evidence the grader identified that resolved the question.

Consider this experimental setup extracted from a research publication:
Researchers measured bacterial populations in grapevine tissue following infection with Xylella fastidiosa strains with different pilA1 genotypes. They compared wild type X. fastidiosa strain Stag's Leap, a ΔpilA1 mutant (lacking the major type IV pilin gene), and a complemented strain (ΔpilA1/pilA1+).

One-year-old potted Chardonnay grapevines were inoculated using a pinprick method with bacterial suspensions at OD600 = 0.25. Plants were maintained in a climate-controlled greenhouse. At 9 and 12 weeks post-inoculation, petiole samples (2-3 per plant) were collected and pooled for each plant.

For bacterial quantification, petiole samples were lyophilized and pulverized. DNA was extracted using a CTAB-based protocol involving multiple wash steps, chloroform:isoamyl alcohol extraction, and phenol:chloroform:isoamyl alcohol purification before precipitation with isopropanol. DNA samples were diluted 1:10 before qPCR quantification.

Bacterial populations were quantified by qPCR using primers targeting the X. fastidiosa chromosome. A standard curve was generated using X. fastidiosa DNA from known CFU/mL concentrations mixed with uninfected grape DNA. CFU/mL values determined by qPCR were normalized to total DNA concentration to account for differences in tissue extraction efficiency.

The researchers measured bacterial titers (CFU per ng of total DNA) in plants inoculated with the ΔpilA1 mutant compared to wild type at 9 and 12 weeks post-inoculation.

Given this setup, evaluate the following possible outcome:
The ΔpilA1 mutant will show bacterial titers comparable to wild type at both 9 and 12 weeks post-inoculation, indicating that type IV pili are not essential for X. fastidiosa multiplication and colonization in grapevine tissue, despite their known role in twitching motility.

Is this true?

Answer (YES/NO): NO